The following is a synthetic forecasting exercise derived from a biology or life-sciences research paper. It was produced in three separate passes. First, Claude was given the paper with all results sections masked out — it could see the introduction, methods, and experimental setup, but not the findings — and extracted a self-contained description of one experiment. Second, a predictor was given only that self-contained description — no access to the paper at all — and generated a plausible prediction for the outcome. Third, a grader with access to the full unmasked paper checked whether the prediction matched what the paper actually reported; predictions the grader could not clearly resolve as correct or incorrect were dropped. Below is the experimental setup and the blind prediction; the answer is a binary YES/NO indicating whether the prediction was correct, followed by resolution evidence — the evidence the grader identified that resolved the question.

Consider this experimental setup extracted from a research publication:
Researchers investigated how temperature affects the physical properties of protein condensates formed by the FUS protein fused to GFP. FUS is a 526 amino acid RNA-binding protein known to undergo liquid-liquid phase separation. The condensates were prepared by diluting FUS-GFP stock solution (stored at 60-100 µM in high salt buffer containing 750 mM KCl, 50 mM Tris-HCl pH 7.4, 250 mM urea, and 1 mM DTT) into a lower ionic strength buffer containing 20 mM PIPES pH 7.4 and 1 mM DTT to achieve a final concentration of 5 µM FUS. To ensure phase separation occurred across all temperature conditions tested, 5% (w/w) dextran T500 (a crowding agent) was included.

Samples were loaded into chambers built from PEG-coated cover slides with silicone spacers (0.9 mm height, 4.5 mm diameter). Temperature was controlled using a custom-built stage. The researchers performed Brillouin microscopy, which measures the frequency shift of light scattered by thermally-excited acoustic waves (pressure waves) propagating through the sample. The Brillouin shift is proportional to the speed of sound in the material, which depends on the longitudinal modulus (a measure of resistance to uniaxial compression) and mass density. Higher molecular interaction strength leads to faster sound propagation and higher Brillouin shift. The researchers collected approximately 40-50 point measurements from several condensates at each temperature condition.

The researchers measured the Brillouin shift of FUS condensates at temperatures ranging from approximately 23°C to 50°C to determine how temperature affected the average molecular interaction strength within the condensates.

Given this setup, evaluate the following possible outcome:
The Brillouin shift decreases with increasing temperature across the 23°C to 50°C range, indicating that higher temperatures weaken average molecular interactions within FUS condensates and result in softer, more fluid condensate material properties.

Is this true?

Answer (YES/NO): YES